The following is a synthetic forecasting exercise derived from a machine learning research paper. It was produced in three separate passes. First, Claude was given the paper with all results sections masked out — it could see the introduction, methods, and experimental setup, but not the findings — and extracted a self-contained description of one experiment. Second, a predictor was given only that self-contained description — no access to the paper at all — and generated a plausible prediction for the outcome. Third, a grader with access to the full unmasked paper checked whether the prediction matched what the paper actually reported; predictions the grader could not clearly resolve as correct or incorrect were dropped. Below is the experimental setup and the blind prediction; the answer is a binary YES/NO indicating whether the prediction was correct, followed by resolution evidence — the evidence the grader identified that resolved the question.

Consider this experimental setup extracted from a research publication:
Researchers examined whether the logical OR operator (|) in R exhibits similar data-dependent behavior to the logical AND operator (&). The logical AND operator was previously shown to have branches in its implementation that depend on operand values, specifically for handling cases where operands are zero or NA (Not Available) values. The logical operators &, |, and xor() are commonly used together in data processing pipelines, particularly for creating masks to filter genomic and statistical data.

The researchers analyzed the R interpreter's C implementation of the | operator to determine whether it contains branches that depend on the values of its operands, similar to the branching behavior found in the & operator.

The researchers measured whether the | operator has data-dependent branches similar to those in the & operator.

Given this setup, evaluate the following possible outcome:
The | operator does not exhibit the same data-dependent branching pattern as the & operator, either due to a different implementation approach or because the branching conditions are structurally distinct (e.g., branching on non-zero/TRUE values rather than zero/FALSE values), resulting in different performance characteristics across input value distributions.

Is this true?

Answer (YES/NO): NO